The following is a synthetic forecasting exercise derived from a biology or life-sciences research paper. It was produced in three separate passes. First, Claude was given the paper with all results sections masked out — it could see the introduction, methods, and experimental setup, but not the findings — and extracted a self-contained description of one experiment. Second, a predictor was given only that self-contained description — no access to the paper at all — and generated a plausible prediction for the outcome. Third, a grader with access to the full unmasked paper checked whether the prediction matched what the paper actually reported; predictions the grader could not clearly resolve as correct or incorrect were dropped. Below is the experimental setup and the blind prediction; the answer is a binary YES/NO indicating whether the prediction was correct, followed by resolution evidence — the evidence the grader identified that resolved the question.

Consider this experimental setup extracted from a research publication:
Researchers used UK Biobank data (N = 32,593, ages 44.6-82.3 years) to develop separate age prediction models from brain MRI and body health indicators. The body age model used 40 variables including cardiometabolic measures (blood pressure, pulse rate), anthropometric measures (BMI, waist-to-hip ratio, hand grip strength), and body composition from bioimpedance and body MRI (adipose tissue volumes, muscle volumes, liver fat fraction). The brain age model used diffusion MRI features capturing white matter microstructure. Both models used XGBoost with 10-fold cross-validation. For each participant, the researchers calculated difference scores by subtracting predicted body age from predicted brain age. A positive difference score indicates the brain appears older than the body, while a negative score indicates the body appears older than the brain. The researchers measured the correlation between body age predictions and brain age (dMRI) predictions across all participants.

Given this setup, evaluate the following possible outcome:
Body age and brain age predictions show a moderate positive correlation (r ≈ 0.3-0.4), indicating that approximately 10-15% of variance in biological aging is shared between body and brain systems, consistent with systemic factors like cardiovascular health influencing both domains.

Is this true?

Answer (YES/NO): NO